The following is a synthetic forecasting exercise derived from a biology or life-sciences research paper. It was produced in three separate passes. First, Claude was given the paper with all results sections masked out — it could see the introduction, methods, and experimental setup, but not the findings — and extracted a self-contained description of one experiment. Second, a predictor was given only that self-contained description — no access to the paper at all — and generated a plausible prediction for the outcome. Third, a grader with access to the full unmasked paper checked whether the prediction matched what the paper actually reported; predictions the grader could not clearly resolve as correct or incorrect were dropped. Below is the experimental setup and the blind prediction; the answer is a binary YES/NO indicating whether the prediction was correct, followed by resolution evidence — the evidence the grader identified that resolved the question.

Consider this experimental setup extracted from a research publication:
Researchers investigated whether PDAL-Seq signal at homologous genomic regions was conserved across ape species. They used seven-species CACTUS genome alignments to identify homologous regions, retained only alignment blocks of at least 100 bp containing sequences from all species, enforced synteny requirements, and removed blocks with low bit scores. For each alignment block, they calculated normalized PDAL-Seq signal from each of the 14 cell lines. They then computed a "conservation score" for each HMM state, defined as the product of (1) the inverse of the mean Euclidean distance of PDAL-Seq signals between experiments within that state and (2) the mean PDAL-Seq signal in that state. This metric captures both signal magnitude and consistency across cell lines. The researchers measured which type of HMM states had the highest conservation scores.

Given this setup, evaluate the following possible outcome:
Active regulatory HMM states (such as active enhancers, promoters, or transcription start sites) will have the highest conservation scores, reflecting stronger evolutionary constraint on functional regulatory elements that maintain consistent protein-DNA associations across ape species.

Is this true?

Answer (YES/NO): NO